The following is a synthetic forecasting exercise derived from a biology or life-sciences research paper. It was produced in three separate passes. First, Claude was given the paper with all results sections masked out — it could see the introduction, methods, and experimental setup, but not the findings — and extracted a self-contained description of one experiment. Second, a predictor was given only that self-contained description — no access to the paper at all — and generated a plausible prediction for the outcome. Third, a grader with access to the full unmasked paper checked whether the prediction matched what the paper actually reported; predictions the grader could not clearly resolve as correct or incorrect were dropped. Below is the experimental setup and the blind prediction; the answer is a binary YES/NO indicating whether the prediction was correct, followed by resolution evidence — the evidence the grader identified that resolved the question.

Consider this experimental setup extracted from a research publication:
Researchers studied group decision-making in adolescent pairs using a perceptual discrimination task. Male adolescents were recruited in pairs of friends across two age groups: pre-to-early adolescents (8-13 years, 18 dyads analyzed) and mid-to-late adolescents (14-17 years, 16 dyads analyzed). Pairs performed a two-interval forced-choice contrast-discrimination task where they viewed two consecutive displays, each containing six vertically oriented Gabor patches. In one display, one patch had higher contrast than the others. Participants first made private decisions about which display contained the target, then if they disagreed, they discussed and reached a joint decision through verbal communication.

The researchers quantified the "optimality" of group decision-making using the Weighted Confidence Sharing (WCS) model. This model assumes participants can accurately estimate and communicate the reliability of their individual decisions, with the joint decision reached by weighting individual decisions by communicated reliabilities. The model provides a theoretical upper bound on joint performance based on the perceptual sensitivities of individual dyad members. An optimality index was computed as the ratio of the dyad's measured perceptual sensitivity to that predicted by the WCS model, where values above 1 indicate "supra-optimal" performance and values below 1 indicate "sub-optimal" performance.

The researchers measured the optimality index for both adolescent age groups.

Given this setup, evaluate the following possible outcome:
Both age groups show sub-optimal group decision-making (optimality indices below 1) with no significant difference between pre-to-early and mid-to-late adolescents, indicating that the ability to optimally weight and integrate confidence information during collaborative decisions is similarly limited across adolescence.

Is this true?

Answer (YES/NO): NO